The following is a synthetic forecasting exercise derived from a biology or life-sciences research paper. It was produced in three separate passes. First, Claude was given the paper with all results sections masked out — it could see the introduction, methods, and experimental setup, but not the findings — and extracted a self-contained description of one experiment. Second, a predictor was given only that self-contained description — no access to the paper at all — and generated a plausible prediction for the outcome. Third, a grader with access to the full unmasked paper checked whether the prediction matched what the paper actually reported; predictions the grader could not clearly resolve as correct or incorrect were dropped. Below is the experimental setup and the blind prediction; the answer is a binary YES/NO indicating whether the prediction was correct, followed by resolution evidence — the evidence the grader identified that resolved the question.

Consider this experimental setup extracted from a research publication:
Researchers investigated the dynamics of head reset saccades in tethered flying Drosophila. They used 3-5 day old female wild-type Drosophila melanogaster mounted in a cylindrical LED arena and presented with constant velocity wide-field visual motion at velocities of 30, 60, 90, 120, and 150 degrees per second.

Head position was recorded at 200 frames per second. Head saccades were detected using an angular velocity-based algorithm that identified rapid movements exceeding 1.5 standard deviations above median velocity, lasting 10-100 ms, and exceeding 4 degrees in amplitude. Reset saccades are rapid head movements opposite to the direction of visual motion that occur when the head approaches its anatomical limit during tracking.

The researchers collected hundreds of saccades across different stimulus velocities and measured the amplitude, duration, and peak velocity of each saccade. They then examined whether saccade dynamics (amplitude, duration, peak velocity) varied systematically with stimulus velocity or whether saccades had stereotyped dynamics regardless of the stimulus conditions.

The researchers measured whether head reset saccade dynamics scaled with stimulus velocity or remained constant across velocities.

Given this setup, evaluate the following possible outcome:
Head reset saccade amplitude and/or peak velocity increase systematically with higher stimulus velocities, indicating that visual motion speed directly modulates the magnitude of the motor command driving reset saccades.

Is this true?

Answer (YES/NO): NO